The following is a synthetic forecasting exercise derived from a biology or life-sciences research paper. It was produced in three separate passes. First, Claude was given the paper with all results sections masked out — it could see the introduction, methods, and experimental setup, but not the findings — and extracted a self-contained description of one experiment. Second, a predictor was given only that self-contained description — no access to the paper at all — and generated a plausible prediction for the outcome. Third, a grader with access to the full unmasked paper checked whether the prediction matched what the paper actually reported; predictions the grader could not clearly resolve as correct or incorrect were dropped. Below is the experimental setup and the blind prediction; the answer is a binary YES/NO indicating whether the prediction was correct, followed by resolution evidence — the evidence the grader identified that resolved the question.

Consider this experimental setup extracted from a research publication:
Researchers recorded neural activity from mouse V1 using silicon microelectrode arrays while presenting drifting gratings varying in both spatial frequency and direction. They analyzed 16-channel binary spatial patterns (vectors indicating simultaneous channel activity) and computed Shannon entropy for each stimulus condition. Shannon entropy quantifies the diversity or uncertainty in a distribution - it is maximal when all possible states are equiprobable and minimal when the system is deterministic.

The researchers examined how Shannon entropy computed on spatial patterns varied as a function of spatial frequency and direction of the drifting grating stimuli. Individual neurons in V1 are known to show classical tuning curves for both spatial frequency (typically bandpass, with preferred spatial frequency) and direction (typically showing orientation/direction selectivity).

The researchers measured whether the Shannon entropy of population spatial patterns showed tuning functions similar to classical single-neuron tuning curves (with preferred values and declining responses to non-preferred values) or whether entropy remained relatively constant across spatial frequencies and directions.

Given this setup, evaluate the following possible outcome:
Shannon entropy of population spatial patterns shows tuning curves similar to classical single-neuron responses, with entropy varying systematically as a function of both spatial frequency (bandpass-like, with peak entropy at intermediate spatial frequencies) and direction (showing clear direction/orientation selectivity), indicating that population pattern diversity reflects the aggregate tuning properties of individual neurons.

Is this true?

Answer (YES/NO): NO